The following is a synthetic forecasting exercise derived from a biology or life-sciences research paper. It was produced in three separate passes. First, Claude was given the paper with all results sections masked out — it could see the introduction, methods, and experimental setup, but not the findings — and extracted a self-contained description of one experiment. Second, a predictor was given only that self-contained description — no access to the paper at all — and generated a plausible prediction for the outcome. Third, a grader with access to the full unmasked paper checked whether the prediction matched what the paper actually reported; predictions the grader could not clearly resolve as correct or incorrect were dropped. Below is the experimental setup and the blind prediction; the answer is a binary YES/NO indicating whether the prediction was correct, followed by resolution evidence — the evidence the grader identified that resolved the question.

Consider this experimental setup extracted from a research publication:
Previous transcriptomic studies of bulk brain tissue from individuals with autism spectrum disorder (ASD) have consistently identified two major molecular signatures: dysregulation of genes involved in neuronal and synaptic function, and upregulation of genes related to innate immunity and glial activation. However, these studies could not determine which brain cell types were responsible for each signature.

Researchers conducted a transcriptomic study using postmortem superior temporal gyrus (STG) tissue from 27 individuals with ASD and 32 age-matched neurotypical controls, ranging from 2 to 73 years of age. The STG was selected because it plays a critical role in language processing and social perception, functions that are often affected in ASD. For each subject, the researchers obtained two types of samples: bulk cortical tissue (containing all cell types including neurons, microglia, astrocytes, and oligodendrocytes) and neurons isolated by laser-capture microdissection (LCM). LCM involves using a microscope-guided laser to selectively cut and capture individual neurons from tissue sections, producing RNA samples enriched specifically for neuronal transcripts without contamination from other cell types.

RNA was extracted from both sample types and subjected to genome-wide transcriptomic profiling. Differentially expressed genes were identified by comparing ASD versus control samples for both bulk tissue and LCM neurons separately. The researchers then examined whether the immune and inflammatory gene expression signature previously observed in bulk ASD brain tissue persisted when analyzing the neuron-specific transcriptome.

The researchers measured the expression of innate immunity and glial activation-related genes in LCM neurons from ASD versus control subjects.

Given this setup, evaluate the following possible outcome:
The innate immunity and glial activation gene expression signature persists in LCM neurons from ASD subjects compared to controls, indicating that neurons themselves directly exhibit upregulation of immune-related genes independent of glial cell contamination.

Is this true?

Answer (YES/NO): YES